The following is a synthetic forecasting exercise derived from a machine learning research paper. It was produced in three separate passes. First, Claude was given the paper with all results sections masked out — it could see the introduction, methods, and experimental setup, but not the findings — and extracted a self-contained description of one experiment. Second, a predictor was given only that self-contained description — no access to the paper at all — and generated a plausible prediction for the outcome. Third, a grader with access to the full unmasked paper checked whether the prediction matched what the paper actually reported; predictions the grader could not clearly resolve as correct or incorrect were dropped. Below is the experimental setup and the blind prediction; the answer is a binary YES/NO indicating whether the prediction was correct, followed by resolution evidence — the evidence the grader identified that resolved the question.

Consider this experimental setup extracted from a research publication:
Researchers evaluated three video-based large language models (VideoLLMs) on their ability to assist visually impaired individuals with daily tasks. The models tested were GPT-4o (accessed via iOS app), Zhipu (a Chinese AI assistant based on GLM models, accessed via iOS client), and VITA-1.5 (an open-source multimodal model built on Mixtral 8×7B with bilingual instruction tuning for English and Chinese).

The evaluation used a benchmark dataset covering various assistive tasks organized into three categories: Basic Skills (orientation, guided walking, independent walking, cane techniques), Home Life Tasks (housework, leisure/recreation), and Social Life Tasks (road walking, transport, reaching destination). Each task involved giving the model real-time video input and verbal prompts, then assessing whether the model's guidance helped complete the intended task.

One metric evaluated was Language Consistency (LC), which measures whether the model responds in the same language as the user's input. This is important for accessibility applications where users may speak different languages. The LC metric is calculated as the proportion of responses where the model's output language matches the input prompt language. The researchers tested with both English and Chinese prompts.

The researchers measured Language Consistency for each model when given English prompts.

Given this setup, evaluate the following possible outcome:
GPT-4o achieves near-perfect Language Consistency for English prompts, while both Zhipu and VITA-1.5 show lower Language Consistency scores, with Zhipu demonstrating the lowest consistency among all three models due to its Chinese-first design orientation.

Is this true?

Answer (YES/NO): YES